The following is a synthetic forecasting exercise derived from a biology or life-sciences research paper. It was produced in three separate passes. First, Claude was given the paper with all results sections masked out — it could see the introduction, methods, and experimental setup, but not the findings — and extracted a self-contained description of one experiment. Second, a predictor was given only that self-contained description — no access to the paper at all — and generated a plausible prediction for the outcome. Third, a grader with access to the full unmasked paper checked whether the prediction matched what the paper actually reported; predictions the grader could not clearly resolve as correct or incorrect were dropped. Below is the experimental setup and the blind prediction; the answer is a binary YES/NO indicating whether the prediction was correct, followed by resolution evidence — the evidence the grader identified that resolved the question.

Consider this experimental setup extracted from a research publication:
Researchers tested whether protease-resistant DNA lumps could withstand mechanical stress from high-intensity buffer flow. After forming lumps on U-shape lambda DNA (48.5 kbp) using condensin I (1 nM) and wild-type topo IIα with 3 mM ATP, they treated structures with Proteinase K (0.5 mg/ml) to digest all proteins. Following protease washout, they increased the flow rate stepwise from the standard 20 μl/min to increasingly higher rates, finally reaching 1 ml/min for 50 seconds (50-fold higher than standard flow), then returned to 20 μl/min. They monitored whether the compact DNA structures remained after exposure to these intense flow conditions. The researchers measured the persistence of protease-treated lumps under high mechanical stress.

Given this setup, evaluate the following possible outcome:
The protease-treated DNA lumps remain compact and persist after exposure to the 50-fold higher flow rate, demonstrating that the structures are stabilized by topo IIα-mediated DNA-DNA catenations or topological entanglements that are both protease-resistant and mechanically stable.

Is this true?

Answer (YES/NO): YES